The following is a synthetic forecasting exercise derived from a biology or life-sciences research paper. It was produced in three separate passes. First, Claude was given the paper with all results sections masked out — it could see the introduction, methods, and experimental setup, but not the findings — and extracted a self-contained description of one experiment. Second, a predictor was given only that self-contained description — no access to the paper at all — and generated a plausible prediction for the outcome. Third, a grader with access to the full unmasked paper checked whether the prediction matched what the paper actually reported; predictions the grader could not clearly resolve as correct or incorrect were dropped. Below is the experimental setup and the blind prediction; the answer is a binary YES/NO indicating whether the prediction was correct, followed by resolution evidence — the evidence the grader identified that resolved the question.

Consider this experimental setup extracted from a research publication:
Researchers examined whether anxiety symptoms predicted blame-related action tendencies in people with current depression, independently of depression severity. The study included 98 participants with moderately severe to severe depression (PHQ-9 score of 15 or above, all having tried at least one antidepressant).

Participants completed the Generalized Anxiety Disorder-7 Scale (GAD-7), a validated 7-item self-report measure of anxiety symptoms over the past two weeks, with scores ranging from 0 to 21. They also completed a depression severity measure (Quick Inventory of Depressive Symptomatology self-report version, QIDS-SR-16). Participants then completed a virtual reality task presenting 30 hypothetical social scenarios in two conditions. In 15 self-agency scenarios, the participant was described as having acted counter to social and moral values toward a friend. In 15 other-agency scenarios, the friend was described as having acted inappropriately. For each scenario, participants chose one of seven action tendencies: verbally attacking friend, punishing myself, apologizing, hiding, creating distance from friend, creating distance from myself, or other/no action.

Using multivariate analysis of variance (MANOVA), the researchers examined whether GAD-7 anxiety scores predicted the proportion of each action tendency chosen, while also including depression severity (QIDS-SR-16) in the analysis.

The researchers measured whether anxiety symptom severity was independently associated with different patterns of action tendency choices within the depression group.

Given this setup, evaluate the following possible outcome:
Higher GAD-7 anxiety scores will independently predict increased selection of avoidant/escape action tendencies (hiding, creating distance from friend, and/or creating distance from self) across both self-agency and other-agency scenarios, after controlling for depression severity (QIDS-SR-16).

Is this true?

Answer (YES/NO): NO